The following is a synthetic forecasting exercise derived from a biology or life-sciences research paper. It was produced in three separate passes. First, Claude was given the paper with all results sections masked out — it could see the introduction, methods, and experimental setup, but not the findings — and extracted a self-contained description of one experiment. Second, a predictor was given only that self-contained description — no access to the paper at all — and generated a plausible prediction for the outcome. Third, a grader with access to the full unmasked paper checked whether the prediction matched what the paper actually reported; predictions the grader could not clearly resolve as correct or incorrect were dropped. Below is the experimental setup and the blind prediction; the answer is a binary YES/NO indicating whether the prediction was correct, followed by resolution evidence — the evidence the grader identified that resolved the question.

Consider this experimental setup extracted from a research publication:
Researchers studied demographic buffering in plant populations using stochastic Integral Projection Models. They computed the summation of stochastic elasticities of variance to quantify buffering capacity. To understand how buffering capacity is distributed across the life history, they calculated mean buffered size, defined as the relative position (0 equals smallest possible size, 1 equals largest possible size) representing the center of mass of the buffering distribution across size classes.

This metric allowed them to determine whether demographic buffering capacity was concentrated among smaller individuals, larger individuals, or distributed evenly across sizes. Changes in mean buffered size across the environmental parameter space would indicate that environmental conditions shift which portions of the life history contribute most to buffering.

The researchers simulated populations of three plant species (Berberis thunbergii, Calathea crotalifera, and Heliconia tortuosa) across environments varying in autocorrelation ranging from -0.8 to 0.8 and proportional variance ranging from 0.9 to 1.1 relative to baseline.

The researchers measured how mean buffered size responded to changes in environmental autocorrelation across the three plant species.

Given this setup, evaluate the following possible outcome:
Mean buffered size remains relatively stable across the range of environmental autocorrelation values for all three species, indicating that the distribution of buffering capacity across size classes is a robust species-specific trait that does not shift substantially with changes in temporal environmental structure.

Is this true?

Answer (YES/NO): NO